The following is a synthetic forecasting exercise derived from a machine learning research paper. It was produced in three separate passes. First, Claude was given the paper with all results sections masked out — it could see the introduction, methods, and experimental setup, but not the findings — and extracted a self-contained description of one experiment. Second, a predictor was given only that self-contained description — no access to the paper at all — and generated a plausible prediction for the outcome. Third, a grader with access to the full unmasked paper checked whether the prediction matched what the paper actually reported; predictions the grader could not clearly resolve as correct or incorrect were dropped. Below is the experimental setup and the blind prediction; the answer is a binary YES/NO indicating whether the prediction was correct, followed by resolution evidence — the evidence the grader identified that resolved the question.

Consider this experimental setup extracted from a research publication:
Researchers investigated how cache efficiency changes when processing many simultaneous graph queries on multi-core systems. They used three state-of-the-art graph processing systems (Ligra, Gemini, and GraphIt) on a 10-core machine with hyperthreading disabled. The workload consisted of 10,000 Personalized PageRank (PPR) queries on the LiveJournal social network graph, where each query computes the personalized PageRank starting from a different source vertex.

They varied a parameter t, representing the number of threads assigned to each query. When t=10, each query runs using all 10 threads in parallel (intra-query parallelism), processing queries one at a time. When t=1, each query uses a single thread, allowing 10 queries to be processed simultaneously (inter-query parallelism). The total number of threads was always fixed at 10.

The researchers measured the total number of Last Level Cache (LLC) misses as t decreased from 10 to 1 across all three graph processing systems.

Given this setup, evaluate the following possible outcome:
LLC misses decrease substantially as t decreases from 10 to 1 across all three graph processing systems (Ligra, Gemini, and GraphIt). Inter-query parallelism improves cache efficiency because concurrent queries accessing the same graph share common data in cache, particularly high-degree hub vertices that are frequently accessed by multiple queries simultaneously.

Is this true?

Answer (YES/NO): NO